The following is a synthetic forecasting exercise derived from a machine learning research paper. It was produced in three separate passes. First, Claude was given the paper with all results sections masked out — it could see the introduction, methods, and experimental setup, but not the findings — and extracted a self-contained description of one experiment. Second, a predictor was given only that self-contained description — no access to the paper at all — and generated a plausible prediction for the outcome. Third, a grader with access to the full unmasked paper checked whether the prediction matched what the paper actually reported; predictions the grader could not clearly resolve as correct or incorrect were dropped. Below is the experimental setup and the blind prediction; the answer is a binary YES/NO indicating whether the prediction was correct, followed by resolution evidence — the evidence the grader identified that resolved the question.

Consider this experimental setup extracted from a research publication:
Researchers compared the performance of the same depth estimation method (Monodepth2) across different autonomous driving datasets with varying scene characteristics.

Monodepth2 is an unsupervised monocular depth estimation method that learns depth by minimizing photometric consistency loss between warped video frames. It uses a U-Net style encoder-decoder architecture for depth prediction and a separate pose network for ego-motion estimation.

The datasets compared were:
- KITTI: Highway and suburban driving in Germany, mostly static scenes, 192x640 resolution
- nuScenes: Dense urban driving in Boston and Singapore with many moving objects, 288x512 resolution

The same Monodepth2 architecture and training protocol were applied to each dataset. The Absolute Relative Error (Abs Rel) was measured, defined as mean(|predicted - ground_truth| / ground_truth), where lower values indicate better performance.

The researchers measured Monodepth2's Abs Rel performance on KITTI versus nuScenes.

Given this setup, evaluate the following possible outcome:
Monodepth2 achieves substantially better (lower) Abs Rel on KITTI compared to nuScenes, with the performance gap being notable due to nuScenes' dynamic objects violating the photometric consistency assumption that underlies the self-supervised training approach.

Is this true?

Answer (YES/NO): YES